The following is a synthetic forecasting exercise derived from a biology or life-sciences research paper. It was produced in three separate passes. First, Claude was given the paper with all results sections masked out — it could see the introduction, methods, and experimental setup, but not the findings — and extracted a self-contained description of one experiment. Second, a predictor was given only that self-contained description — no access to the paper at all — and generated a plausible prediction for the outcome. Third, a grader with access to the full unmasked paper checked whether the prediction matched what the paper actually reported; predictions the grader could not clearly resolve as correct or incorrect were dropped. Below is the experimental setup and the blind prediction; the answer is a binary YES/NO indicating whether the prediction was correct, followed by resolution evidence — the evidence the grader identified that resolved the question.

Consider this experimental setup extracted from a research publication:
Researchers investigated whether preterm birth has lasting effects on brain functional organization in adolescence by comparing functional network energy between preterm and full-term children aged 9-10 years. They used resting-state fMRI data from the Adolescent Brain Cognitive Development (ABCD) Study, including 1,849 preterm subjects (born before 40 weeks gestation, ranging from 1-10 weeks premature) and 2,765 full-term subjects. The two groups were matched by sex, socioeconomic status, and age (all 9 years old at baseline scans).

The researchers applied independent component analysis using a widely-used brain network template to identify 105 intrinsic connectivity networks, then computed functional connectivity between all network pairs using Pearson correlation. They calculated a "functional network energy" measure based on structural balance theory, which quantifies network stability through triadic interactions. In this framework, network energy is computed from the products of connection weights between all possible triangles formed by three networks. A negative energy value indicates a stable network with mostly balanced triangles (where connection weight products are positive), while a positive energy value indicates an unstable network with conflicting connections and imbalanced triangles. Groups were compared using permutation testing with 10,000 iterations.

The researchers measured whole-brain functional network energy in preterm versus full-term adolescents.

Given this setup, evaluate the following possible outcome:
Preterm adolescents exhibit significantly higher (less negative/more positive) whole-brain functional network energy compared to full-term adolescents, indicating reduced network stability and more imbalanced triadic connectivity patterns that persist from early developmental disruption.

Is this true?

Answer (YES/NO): NO